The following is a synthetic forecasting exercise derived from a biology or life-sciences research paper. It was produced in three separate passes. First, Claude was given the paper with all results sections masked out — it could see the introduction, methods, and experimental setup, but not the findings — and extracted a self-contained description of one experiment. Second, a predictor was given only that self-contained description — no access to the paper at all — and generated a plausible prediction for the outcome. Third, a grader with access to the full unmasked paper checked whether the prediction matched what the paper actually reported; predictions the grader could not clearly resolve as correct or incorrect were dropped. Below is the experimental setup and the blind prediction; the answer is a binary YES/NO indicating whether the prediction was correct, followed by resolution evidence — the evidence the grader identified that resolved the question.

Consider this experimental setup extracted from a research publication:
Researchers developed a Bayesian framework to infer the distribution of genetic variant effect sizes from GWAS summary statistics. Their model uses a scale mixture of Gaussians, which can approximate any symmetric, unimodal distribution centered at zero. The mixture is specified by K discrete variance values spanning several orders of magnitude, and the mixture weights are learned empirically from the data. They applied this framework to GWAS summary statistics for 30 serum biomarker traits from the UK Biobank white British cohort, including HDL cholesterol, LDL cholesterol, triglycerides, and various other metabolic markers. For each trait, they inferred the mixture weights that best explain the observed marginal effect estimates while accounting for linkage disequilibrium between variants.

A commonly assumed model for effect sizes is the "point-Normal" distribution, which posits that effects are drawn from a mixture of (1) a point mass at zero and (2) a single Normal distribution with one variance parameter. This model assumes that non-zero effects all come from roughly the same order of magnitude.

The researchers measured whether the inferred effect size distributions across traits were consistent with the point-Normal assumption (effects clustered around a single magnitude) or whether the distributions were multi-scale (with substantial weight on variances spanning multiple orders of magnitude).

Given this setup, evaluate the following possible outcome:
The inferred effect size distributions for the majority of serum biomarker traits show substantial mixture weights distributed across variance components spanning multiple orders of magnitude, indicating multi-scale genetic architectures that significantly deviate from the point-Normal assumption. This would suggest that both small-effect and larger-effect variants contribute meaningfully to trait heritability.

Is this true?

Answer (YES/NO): YES